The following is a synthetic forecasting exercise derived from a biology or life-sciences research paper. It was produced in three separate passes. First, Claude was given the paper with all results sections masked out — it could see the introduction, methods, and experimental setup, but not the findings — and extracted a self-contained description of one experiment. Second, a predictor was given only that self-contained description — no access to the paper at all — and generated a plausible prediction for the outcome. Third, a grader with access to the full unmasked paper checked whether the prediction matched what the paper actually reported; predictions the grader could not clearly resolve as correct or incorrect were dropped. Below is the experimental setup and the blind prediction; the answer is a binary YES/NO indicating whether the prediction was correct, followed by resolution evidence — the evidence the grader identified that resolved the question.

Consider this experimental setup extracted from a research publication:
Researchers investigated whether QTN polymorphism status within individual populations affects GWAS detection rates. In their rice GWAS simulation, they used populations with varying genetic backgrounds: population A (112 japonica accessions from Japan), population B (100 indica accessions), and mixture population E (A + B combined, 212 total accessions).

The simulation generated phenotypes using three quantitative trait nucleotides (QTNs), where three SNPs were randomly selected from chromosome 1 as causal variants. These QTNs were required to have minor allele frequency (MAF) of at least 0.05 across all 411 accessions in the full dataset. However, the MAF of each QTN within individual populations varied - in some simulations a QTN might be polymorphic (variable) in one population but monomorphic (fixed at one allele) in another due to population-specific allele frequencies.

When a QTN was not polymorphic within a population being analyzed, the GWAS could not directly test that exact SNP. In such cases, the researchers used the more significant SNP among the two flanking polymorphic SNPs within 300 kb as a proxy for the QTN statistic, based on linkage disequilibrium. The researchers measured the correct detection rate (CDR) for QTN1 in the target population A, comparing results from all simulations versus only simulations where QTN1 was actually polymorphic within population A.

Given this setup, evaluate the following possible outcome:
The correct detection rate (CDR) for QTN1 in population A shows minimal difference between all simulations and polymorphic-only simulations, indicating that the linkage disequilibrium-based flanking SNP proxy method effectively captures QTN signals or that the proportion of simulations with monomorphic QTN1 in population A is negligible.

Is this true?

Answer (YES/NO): NO